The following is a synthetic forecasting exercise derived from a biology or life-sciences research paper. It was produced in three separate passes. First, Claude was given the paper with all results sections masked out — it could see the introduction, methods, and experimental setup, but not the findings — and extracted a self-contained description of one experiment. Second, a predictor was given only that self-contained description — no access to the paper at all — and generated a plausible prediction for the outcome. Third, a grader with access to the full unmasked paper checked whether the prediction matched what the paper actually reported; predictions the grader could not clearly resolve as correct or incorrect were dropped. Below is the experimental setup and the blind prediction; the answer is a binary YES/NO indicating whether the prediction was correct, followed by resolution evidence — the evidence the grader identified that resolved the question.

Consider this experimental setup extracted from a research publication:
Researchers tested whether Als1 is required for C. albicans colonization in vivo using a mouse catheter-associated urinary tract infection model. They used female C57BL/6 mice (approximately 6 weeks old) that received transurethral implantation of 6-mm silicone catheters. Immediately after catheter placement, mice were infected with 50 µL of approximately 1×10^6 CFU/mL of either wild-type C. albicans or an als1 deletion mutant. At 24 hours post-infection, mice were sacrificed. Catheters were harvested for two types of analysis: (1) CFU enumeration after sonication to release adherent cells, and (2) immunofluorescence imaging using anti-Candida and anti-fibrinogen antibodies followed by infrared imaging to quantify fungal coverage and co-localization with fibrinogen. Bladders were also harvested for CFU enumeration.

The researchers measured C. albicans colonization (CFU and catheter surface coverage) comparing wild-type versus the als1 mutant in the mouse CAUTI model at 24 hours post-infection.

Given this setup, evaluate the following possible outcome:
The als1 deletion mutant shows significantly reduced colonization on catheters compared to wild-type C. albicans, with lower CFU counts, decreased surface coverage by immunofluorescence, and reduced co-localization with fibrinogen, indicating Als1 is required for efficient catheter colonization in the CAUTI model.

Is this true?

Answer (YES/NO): NO